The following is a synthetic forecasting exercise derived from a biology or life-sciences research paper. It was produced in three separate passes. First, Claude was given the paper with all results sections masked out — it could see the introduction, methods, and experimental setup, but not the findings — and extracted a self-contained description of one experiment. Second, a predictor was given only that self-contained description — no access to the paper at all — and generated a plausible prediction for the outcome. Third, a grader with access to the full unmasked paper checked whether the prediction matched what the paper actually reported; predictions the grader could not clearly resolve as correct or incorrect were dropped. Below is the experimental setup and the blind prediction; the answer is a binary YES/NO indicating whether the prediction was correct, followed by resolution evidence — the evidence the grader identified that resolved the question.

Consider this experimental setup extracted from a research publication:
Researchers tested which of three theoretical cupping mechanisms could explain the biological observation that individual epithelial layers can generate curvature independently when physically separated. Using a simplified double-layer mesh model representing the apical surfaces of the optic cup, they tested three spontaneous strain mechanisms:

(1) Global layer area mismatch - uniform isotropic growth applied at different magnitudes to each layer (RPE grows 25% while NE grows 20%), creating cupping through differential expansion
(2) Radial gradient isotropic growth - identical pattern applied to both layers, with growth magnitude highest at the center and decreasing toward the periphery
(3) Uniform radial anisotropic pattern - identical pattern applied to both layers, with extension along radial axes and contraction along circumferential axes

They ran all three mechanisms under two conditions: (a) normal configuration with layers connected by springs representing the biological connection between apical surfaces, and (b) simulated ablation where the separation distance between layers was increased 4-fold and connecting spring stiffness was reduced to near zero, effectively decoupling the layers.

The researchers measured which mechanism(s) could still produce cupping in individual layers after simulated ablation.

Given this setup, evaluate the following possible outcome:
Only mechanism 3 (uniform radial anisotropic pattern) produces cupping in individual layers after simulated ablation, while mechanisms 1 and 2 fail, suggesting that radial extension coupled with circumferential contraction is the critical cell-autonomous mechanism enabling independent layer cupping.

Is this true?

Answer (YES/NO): NO